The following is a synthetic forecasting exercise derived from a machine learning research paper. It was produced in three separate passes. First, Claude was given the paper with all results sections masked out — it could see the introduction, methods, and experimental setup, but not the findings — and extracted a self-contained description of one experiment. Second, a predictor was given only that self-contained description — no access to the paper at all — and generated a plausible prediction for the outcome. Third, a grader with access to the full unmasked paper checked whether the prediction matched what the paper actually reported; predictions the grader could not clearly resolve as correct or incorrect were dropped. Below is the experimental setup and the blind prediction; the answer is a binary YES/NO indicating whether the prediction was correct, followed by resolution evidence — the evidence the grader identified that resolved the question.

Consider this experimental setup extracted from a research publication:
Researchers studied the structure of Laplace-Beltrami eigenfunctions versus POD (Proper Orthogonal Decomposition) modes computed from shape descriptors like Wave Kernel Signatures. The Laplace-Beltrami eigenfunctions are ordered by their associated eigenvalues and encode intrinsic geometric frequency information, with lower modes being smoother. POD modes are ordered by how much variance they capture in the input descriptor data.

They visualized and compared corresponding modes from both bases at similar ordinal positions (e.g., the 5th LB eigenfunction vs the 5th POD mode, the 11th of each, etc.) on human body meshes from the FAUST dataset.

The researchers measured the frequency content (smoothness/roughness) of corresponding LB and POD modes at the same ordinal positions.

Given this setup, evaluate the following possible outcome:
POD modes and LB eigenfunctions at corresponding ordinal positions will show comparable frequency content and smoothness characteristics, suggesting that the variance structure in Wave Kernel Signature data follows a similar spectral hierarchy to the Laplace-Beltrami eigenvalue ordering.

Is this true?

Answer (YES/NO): NO